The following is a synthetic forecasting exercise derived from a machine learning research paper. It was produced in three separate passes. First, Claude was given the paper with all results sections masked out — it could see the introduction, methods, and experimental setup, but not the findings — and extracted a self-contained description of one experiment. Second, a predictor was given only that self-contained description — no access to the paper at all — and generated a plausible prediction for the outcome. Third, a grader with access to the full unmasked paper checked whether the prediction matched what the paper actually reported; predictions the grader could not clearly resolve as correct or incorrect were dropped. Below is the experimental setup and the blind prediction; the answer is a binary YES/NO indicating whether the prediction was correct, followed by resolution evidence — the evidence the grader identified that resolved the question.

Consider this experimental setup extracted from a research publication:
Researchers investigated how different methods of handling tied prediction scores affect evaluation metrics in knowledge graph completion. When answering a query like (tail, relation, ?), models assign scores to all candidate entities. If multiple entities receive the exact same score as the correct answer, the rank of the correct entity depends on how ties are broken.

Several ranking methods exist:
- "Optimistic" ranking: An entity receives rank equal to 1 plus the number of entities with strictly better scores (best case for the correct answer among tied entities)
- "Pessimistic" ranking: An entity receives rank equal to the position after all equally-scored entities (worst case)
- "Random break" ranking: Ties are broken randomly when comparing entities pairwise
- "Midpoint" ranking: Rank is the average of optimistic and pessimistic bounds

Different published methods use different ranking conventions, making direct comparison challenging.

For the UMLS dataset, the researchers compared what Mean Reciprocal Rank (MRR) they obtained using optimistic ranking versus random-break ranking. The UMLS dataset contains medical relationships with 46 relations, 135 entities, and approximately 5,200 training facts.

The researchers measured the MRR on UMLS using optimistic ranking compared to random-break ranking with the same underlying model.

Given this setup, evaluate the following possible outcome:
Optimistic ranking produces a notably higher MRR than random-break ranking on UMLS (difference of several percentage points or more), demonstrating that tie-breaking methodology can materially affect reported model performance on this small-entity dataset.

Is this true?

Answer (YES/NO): YES